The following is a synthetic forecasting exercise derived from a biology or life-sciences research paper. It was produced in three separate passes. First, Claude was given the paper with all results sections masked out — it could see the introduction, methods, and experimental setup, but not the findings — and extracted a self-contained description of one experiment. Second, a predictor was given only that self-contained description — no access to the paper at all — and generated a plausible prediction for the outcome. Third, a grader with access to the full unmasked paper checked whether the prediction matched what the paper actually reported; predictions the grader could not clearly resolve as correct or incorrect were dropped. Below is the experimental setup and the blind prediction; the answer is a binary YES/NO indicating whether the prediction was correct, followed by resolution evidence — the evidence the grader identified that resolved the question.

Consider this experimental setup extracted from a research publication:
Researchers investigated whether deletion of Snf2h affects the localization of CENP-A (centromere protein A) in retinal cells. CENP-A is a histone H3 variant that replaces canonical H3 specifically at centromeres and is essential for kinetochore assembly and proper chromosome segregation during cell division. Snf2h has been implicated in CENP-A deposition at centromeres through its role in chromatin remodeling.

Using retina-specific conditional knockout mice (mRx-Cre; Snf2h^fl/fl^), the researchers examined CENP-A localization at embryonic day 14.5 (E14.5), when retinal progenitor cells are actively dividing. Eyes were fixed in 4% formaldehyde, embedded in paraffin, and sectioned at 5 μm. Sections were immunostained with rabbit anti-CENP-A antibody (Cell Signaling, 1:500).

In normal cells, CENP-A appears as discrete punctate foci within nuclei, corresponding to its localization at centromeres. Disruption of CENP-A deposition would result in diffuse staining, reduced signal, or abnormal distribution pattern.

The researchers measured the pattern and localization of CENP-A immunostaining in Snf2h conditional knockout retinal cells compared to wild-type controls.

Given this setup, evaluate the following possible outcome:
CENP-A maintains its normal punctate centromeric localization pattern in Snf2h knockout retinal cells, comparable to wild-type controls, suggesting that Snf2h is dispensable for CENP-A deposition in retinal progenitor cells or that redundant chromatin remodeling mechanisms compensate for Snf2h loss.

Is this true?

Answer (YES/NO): NO